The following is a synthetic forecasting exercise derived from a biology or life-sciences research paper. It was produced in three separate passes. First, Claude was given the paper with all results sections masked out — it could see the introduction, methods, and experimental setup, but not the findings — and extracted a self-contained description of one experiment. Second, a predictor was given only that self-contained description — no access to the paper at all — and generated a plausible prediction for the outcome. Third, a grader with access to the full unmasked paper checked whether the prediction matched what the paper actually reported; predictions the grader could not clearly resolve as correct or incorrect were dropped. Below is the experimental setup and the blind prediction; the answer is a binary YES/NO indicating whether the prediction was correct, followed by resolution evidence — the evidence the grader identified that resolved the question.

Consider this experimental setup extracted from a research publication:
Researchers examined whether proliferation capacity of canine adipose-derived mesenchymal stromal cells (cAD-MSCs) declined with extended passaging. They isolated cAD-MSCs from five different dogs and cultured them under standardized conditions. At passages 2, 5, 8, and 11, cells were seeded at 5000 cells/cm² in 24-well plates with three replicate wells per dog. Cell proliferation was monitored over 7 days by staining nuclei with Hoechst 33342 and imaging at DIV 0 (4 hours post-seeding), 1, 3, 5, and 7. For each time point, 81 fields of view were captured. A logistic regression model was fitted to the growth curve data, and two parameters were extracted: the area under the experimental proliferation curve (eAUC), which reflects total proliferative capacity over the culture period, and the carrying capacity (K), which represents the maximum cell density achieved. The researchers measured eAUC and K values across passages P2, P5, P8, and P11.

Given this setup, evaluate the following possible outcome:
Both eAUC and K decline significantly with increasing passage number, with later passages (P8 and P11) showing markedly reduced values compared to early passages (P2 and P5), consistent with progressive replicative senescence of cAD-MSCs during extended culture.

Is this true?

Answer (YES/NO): NO